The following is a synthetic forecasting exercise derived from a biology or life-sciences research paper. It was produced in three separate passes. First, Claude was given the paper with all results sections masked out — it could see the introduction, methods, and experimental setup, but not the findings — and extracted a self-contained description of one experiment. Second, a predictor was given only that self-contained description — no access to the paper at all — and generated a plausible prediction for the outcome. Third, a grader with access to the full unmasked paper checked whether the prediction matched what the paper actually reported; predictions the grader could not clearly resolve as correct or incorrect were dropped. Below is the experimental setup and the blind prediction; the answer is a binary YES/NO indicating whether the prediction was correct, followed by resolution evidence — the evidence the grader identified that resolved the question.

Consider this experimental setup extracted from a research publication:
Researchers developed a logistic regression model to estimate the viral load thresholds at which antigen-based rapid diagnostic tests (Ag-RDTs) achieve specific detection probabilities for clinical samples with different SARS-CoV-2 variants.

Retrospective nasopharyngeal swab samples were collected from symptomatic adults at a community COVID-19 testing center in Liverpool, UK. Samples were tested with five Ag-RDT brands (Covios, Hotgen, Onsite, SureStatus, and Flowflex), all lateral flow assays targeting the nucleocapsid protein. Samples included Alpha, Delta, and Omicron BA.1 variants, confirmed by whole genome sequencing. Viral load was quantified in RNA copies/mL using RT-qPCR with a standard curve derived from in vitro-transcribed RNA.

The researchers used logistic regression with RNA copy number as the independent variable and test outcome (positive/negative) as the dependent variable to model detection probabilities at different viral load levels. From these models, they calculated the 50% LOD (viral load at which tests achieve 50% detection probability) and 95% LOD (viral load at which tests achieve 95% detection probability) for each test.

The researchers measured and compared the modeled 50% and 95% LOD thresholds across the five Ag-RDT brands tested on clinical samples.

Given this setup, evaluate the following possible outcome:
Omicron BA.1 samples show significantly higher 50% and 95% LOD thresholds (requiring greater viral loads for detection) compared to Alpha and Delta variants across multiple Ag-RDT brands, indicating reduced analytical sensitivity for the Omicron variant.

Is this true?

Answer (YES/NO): NO